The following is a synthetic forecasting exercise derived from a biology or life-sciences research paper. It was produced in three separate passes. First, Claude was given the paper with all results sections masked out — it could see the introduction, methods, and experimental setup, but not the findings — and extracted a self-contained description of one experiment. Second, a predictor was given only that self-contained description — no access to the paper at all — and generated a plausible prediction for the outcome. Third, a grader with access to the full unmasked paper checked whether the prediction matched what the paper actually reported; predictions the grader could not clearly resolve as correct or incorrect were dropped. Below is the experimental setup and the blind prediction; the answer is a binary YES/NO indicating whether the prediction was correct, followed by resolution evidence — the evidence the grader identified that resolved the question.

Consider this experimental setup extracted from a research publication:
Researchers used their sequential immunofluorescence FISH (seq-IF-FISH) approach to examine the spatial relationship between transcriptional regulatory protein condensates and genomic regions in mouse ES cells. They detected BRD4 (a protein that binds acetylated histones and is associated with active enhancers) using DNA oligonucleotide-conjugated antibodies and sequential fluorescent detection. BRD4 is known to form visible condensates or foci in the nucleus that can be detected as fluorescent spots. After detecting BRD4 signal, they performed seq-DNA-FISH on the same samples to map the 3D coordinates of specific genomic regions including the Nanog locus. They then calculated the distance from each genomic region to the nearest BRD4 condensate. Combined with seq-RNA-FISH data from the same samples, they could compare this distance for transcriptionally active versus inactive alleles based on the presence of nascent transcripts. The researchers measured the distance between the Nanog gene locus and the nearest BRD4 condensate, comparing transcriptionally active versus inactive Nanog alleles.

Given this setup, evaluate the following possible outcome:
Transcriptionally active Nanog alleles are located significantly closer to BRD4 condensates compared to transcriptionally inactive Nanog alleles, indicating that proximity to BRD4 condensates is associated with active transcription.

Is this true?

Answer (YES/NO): YES